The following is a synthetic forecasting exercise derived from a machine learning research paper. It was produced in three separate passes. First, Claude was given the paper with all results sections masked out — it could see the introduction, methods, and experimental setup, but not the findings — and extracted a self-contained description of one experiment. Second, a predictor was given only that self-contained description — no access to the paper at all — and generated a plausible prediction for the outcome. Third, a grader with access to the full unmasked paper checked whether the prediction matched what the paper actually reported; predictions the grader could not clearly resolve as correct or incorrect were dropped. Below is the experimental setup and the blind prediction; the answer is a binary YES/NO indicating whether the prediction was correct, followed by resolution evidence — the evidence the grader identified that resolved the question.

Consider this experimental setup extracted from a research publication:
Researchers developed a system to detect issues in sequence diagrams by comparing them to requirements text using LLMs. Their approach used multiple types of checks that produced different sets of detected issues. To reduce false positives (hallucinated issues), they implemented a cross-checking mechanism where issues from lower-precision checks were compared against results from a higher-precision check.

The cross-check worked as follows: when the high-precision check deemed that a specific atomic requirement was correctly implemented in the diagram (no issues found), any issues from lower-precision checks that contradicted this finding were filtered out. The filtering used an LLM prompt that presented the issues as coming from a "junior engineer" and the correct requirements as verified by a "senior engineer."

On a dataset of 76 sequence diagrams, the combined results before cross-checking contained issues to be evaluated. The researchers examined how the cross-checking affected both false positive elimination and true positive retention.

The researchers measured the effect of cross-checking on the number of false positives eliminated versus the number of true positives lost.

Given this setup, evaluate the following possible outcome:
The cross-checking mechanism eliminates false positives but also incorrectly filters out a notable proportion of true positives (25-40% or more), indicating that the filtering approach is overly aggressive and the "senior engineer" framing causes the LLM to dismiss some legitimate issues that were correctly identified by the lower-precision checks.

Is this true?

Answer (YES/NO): NO